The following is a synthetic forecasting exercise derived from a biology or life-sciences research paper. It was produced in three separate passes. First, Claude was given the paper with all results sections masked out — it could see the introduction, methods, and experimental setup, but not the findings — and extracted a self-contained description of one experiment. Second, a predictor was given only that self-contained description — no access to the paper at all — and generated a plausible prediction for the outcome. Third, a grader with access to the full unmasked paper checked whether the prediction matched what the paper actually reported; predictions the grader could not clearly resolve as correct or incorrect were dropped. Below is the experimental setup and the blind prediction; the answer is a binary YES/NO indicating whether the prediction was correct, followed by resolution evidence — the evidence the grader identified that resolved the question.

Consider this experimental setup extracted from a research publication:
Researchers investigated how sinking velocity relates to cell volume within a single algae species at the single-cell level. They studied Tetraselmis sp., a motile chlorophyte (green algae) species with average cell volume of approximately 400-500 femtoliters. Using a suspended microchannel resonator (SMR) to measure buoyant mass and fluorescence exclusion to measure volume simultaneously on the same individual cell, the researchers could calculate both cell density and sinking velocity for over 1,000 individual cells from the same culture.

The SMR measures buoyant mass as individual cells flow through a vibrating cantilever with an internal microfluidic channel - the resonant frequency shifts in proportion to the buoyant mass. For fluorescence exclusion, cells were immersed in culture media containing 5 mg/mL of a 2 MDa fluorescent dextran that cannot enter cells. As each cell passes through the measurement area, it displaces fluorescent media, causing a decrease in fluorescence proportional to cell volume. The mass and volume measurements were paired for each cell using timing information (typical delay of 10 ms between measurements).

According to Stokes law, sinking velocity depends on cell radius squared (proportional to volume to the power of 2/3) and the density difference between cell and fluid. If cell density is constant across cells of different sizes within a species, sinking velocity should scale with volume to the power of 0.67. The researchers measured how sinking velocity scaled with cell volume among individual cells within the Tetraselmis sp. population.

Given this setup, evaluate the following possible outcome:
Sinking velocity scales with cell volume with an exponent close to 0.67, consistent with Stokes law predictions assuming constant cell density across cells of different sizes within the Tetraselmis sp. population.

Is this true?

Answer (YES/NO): YES